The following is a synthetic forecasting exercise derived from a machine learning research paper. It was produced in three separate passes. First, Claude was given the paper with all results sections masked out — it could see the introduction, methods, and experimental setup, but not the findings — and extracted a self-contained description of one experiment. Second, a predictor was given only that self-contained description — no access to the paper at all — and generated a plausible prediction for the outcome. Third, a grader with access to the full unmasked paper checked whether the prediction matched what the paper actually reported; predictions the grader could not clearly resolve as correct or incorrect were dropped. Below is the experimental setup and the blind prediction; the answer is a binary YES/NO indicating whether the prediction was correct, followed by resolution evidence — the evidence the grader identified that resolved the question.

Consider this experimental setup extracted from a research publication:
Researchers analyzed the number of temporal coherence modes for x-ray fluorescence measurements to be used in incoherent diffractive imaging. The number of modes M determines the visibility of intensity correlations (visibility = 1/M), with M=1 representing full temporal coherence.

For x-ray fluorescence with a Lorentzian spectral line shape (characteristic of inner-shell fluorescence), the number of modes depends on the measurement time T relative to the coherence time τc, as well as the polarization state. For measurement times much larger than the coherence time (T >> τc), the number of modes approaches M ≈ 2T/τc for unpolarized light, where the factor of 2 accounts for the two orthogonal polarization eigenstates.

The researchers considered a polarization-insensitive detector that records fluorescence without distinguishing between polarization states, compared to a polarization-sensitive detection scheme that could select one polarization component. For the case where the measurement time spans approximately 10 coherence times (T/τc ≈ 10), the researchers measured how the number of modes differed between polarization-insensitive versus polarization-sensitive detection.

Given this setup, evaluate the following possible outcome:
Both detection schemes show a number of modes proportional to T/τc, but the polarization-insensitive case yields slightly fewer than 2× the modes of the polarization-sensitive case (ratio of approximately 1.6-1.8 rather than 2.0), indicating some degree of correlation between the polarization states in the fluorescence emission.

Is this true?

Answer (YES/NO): NO